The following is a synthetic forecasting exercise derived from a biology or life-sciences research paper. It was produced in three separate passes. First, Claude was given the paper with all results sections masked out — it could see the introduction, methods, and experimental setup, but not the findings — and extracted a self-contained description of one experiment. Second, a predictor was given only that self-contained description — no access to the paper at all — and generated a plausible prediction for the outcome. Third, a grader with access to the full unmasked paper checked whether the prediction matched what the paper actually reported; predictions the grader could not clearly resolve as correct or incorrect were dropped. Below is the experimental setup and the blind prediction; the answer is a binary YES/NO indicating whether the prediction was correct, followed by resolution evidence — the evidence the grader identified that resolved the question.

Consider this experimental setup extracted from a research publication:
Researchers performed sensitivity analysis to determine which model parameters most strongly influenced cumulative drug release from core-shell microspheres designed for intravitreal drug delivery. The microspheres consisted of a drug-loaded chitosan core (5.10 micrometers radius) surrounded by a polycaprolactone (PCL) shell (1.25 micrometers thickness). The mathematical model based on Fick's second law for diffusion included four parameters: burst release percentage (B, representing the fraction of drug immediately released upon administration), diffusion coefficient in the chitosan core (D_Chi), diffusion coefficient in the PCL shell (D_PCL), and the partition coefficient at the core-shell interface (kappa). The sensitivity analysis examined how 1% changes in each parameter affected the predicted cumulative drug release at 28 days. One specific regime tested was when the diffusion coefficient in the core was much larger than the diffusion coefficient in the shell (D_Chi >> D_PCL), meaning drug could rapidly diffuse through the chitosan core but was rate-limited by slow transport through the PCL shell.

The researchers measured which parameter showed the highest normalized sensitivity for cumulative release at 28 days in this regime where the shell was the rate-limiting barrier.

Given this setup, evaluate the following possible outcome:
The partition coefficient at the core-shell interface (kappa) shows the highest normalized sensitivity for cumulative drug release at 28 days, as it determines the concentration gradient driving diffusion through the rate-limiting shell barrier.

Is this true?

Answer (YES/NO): NO